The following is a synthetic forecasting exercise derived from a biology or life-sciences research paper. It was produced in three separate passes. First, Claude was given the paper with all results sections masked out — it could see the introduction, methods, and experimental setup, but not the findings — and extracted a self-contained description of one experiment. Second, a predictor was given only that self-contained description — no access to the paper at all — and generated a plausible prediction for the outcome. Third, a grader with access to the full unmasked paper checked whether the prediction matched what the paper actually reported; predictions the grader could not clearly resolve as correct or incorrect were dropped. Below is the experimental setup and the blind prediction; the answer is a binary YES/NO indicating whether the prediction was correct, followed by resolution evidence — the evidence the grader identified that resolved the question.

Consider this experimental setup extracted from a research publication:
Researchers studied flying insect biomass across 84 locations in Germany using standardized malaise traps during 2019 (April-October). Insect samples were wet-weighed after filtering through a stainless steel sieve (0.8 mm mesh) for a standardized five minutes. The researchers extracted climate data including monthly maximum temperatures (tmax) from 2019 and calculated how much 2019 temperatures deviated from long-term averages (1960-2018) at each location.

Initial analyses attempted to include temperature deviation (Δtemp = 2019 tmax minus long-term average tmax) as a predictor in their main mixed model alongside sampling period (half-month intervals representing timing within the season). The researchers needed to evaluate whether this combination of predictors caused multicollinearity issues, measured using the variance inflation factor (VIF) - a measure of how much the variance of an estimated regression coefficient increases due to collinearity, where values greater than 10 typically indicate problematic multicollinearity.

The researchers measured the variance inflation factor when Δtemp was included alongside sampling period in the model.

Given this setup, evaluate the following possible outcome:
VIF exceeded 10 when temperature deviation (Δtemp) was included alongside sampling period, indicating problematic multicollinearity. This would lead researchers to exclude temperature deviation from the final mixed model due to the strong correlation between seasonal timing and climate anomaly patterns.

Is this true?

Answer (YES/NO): YES